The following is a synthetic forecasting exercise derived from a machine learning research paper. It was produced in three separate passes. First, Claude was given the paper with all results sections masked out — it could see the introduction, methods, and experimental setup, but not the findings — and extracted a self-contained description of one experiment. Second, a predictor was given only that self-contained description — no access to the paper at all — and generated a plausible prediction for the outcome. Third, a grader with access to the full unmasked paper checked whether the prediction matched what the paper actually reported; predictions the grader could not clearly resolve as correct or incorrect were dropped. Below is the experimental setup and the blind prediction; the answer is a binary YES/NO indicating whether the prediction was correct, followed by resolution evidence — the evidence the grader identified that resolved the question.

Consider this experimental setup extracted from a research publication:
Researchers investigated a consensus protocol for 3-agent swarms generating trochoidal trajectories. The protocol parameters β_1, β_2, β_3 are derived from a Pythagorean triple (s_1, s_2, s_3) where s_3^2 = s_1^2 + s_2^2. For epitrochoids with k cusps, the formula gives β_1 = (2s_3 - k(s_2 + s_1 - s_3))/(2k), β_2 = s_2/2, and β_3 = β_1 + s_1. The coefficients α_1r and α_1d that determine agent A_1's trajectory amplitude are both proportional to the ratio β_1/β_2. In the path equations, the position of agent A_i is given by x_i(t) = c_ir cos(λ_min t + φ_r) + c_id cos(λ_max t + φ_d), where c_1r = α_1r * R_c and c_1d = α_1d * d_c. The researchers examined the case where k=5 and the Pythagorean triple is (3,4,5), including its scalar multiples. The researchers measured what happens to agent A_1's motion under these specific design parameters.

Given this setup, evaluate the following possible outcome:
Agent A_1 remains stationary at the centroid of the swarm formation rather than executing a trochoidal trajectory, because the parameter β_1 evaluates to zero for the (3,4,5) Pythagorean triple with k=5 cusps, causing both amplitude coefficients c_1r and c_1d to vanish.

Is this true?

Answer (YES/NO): NO